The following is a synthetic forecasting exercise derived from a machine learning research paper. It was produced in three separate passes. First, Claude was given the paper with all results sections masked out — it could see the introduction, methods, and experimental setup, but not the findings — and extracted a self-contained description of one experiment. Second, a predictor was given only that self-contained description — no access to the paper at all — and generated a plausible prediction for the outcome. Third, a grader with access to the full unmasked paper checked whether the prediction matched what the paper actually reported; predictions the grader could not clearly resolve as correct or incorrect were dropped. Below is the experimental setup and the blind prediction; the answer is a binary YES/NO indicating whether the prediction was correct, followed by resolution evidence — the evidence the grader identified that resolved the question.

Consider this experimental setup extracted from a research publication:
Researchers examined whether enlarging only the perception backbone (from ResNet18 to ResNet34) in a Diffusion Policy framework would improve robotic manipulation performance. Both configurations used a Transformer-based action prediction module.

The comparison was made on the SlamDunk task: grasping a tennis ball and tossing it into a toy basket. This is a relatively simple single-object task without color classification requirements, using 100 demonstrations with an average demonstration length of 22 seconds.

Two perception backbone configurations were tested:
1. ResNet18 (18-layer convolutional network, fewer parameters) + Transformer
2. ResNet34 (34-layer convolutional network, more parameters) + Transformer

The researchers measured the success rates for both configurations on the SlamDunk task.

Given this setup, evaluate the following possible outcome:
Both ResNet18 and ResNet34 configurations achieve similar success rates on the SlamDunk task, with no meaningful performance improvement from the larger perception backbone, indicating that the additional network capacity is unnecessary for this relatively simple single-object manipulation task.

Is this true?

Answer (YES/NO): NO